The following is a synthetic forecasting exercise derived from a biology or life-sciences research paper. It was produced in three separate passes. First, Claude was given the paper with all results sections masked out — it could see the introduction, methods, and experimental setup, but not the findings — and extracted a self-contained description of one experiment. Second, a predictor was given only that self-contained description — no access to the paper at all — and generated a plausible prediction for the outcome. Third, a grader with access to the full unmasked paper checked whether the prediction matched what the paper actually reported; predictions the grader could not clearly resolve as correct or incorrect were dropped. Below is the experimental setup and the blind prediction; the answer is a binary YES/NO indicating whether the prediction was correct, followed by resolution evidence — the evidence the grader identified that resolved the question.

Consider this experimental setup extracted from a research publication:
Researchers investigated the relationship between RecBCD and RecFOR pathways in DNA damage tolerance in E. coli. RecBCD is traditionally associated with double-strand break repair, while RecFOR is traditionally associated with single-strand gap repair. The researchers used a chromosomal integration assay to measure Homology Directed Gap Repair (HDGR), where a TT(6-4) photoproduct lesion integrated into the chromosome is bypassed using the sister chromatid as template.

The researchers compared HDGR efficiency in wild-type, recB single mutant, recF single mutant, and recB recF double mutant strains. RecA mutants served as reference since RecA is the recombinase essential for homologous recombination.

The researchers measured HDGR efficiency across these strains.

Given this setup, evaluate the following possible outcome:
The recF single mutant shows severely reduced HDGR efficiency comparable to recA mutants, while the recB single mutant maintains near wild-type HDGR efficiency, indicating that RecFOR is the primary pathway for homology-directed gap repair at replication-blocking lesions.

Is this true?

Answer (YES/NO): NO